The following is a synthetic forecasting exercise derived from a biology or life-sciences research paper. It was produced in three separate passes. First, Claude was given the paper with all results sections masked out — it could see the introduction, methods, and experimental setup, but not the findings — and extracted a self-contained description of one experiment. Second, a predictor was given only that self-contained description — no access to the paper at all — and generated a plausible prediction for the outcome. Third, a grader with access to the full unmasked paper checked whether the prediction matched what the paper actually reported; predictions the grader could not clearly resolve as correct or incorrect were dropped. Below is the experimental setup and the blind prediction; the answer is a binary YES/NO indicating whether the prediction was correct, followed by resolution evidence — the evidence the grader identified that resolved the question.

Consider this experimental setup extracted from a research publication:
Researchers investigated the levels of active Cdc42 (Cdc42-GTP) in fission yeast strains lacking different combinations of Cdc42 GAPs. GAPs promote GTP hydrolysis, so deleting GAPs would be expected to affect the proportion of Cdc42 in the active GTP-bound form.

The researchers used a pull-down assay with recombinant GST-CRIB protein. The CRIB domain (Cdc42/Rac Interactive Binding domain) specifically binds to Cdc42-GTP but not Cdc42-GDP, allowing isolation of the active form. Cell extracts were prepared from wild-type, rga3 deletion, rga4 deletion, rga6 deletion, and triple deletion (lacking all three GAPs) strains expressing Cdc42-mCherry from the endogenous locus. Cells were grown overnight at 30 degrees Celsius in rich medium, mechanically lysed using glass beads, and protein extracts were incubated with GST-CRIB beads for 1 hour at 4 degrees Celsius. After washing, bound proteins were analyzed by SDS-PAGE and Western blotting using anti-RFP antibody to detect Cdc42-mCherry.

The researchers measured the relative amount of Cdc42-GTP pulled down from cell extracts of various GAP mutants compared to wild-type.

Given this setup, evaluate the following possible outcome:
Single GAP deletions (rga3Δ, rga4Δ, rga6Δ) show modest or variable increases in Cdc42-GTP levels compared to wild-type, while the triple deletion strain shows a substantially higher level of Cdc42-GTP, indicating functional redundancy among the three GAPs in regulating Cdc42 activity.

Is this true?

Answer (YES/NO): YES